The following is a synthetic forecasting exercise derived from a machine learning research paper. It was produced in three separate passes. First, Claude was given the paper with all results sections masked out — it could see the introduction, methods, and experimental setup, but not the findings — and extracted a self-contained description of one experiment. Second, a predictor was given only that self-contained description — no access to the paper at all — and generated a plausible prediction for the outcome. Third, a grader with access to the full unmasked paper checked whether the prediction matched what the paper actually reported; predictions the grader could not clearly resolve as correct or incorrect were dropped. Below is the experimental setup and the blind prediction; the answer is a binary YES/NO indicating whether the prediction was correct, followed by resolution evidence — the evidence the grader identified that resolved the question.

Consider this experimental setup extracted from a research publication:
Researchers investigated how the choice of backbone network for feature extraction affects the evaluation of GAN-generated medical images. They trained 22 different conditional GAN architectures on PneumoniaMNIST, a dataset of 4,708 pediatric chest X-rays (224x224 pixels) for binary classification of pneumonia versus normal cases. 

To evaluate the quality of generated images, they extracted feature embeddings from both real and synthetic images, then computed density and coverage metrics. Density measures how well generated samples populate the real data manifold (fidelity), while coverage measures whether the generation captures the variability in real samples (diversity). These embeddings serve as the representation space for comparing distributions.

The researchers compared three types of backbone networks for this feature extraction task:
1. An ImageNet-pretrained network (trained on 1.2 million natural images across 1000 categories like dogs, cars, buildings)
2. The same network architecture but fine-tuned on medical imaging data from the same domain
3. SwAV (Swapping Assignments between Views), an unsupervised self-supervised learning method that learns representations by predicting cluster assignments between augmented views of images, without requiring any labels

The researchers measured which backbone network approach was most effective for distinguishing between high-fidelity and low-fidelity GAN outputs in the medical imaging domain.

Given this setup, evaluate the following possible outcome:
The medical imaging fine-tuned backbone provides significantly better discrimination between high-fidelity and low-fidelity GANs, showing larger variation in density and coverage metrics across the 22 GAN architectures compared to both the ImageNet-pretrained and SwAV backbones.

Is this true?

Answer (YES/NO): NO